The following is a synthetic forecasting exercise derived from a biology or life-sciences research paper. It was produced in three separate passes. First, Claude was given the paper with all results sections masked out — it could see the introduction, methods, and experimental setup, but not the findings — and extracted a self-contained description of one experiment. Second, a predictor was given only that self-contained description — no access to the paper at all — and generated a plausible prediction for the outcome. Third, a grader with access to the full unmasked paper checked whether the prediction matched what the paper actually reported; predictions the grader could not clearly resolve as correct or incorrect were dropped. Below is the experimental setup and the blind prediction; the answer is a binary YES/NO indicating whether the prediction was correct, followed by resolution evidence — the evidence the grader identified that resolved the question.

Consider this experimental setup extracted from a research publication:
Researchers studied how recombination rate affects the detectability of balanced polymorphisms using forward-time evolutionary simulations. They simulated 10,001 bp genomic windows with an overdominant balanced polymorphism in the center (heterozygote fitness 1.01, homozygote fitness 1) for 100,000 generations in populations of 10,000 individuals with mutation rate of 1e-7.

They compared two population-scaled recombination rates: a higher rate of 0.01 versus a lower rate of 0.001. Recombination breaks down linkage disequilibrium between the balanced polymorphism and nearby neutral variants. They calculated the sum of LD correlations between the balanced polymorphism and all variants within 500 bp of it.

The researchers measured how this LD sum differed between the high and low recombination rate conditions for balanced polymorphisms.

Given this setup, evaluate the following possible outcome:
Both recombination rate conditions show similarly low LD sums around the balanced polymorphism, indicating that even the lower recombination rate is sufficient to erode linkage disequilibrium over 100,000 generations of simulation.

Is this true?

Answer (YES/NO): NO